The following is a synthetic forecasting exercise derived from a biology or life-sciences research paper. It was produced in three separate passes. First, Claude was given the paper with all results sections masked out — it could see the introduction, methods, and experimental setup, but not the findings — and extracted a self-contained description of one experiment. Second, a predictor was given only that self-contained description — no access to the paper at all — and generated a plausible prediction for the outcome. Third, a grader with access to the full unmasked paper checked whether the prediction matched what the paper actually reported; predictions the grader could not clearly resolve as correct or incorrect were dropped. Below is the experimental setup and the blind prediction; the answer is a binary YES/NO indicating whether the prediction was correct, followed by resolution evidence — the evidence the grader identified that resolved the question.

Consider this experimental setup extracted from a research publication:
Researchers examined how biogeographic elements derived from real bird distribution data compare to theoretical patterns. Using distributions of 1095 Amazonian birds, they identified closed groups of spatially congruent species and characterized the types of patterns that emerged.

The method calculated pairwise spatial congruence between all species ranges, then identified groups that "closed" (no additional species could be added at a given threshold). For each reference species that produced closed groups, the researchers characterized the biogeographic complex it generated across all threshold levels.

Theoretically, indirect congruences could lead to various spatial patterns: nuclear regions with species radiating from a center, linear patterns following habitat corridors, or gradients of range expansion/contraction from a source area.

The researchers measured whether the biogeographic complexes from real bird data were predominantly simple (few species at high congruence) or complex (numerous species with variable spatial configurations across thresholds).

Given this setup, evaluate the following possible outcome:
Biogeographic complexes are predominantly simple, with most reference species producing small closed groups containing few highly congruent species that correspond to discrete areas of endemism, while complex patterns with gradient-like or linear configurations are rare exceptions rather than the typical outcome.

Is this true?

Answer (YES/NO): NO